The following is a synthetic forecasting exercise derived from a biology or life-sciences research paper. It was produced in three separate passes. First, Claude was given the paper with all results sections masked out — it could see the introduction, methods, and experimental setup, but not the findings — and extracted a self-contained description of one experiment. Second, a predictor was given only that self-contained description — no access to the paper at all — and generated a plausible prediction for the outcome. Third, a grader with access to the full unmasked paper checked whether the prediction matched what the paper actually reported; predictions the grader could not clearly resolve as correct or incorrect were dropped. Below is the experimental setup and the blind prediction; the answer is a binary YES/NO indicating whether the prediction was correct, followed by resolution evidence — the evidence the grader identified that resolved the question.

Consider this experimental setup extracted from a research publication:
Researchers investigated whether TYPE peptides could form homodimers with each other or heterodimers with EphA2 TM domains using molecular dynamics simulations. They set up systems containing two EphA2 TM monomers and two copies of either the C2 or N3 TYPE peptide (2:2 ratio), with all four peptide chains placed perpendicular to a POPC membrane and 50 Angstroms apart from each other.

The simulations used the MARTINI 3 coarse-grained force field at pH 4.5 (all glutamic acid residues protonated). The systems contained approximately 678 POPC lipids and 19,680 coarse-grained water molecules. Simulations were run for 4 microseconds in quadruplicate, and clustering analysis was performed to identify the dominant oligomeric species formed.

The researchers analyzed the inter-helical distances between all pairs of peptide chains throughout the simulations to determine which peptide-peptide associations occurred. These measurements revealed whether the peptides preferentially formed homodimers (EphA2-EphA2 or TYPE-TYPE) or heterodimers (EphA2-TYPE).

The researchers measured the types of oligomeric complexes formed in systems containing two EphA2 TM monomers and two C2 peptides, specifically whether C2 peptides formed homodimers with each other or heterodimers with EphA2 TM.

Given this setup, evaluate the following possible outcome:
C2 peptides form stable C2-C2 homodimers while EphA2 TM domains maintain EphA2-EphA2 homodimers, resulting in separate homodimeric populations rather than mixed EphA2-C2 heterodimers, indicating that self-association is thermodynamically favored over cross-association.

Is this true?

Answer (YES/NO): NO